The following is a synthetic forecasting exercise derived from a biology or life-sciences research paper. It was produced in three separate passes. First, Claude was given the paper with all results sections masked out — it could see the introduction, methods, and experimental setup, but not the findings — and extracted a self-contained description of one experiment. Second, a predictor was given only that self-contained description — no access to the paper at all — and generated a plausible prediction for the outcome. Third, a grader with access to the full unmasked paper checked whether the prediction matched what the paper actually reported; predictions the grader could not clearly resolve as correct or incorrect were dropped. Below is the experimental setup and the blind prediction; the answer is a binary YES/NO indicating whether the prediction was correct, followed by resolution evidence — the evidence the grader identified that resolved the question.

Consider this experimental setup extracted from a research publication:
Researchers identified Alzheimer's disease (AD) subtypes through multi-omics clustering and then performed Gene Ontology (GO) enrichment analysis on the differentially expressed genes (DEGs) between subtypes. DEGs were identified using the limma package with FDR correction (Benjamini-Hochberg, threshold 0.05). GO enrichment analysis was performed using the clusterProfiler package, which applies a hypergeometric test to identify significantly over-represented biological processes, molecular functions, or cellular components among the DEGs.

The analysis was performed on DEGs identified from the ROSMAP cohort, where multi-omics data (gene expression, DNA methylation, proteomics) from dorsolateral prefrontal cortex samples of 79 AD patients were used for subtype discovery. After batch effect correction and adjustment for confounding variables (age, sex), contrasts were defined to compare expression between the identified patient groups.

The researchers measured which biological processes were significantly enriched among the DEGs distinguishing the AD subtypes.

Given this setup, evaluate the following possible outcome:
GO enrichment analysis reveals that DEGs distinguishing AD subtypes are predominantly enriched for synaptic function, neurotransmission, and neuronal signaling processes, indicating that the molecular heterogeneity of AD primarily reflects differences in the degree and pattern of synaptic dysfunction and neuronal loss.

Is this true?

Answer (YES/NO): YES